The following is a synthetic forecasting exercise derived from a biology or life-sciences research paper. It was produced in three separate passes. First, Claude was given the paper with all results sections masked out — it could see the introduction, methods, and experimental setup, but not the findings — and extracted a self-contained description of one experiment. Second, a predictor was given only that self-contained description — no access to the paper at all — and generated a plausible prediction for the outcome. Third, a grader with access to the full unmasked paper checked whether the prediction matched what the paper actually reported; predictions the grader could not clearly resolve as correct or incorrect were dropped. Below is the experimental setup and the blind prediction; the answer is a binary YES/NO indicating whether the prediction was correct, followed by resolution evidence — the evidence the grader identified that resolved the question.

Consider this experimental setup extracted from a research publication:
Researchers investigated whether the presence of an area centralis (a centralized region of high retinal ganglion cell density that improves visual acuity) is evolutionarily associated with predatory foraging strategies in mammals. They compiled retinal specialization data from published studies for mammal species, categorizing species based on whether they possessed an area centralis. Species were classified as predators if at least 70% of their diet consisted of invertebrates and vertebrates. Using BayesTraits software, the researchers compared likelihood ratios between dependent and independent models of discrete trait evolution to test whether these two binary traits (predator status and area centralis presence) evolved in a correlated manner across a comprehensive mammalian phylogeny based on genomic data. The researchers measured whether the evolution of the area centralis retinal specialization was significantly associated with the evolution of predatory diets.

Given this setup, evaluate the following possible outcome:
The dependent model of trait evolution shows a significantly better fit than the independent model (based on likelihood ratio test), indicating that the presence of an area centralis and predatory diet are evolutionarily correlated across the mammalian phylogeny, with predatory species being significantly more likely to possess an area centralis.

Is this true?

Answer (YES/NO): NO